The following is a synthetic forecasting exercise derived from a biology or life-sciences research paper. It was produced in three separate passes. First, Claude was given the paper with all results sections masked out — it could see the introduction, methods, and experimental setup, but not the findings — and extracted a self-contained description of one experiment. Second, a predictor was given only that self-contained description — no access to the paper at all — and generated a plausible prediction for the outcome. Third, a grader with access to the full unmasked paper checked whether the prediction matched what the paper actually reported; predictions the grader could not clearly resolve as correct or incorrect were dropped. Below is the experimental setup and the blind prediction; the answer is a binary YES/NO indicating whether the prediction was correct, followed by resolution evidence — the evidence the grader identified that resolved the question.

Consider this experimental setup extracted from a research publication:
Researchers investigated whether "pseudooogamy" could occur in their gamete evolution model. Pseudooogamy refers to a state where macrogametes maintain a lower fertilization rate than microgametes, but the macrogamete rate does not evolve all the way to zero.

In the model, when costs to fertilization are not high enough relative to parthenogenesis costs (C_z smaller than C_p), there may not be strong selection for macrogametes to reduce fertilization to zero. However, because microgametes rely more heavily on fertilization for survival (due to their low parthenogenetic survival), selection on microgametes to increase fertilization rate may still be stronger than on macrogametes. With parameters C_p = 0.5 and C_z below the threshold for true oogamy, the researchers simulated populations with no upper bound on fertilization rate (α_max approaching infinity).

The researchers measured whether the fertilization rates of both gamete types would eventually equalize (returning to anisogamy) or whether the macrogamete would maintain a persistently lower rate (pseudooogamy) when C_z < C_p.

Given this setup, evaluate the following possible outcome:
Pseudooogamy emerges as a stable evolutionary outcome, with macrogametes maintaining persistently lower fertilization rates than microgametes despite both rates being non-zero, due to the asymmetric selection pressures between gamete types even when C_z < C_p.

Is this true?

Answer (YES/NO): NO